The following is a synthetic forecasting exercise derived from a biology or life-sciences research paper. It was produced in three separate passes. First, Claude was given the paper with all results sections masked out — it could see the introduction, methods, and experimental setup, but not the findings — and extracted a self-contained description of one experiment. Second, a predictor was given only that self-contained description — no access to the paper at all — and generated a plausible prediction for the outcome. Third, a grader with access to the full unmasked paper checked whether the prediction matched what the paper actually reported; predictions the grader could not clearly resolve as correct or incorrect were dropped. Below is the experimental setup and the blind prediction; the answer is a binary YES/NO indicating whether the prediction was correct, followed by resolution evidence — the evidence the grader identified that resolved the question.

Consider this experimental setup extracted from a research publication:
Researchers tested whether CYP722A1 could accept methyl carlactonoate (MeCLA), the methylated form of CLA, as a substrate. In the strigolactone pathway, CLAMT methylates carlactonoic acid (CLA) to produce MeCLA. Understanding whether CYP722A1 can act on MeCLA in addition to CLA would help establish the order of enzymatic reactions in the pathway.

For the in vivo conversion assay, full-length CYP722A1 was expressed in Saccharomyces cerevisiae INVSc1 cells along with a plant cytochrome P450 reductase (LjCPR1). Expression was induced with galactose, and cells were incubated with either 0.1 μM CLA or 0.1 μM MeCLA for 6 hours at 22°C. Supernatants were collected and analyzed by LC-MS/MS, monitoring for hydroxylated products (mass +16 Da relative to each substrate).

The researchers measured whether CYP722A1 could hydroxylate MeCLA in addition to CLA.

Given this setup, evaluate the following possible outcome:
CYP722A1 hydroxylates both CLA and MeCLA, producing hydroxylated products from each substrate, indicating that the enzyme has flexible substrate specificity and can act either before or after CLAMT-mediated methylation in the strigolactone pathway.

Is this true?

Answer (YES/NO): NO